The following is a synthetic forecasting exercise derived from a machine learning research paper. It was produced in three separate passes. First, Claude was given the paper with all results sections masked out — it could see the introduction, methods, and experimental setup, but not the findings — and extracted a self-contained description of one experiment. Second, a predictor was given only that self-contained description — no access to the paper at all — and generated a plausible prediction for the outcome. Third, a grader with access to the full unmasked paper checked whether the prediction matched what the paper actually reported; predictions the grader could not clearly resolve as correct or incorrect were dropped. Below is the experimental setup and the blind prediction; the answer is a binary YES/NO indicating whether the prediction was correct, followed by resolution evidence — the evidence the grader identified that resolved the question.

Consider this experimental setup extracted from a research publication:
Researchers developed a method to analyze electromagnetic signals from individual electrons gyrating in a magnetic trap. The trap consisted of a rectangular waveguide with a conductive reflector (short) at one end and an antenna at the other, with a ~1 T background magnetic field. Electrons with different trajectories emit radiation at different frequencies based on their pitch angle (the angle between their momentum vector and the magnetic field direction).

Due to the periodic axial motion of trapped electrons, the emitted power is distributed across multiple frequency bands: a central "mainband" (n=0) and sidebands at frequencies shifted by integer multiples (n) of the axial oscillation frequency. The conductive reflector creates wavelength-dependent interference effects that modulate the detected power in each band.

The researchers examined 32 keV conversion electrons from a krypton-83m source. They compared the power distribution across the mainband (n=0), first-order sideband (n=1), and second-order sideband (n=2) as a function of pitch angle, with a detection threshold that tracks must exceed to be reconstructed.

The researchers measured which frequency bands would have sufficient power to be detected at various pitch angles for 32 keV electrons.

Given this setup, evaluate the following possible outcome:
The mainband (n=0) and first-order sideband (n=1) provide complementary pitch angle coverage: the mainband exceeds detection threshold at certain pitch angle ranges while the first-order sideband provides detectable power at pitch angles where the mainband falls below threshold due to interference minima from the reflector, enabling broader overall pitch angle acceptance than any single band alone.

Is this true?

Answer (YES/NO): NO